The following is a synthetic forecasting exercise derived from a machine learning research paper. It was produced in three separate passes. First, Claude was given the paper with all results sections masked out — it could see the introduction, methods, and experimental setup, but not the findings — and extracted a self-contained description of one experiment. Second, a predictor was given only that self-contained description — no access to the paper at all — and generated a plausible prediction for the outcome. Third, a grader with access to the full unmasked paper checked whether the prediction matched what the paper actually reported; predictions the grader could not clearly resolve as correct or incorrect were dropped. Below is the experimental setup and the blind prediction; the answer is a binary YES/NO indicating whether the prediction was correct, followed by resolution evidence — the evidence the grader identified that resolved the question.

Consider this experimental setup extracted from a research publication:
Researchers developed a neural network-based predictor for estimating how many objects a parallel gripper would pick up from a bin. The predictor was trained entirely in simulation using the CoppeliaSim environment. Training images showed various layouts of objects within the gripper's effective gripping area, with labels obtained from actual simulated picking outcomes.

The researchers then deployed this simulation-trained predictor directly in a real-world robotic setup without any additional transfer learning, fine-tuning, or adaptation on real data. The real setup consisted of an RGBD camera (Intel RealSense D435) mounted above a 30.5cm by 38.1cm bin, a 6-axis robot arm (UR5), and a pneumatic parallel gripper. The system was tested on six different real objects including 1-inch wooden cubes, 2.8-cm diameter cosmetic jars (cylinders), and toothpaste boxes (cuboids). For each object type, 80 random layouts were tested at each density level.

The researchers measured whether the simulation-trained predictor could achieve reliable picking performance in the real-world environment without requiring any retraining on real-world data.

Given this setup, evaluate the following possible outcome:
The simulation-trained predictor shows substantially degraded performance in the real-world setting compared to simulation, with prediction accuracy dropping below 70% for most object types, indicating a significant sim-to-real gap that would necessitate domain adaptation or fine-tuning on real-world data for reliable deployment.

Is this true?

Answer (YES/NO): NO